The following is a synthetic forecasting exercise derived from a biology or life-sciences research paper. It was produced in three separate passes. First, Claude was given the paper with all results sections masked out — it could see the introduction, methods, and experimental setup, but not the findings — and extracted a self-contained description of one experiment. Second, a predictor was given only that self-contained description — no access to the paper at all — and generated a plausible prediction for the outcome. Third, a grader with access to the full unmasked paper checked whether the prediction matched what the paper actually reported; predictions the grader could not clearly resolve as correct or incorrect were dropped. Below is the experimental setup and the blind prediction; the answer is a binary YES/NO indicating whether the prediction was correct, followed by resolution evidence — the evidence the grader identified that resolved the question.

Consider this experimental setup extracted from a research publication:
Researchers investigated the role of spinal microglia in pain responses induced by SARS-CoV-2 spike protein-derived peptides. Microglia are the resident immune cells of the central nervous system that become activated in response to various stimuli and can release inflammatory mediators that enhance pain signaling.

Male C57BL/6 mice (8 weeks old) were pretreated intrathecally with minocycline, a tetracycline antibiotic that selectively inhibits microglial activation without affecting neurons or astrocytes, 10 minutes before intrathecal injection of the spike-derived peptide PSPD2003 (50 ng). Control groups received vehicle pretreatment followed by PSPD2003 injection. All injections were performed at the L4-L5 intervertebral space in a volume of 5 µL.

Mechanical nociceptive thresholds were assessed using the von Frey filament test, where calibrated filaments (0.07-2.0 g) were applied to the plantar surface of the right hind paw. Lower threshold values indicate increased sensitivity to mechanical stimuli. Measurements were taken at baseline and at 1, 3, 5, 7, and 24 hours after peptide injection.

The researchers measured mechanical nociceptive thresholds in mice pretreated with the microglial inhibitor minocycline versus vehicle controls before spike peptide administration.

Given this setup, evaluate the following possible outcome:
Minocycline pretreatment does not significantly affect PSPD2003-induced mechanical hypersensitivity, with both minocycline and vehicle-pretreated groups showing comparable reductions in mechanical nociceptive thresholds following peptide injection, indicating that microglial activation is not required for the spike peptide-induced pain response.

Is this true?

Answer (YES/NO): NO